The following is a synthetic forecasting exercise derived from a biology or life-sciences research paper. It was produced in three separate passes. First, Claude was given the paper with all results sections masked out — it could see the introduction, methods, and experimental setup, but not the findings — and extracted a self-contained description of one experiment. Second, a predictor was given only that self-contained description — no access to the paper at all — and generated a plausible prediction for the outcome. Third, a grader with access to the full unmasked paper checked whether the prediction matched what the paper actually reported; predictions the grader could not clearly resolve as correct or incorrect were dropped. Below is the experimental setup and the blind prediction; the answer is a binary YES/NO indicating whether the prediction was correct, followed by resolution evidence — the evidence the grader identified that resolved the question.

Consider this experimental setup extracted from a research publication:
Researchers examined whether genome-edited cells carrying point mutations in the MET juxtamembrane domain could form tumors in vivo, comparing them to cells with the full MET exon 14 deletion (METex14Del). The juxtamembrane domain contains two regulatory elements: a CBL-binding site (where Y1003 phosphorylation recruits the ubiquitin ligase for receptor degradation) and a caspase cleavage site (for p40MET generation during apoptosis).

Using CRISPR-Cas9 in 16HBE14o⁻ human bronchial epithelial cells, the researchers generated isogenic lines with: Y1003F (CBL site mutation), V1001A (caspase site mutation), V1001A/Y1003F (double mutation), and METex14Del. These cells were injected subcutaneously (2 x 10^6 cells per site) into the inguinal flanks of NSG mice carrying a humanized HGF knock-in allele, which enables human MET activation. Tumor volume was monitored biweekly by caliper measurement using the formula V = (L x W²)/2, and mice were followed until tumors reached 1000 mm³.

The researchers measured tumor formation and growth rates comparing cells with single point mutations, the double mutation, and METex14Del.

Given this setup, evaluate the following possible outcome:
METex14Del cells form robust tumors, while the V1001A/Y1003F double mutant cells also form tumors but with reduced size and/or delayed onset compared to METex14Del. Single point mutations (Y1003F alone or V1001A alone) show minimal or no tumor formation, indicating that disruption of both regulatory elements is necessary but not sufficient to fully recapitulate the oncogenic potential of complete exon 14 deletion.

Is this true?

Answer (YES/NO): NO